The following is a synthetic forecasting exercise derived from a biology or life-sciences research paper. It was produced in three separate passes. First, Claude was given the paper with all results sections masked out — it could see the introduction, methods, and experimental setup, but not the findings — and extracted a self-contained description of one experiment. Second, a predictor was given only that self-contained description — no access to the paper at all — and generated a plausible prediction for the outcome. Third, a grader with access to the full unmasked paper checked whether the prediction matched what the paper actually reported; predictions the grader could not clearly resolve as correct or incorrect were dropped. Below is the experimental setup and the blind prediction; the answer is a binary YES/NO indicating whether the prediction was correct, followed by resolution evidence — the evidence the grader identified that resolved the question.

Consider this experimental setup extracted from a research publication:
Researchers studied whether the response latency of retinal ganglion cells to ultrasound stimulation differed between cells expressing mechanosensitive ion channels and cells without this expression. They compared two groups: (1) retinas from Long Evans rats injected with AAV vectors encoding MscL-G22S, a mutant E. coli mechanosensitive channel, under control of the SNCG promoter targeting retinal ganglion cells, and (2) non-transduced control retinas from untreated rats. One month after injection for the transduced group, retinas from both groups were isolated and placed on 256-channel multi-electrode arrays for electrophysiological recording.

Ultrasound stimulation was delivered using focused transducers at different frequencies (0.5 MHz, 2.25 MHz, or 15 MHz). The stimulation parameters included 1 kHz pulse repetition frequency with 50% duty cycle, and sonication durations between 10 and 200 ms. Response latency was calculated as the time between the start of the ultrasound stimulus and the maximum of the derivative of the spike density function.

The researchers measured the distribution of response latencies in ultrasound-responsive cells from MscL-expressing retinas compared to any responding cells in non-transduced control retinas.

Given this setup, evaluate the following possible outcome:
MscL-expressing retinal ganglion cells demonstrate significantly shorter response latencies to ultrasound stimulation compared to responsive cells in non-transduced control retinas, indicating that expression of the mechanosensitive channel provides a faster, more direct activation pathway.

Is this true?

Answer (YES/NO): YES